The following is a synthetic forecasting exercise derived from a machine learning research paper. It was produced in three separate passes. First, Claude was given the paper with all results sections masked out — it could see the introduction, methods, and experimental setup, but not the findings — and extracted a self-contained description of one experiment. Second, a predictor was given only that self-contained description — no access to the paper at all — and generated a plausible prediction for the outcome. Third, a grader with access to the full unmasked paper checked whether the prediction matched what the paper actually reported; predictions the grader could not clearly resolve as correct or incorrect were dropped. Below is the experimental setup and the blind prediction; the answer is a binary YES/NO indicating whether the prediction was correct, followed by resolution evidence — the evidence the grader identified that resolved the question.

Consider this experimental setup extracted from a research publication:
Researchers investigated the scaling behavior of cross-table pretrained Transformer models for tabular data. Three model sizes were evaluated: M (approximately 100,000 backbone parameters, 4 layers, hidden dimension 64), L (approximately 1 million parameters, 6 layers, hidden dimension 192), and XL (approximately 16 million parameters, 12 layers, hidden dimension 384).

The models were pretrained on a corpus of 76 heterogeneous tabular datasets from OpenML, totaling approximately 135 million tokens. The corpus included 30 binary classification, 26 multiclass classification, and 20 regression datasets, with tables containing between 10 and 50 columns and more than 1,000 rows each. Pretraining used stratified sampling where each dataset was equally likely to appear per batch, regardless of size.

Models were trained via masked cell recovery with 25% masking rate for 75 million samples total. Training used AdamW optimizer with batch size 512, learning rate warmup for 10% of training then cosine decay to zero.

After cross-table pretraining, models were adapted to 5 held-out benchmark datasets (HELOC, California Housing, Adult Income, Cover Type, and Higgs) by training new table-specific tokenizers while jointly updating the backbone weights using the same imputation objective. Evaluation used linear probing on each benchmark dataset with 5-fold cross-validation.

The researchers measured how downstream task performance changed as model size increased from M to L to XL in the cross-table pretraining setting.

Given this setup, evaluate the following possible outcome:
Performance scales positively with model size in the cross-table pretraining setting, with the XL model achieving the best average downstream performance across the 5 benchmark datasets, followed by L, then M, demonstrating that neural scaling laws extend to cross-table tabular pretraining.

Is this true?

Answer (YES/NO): NO